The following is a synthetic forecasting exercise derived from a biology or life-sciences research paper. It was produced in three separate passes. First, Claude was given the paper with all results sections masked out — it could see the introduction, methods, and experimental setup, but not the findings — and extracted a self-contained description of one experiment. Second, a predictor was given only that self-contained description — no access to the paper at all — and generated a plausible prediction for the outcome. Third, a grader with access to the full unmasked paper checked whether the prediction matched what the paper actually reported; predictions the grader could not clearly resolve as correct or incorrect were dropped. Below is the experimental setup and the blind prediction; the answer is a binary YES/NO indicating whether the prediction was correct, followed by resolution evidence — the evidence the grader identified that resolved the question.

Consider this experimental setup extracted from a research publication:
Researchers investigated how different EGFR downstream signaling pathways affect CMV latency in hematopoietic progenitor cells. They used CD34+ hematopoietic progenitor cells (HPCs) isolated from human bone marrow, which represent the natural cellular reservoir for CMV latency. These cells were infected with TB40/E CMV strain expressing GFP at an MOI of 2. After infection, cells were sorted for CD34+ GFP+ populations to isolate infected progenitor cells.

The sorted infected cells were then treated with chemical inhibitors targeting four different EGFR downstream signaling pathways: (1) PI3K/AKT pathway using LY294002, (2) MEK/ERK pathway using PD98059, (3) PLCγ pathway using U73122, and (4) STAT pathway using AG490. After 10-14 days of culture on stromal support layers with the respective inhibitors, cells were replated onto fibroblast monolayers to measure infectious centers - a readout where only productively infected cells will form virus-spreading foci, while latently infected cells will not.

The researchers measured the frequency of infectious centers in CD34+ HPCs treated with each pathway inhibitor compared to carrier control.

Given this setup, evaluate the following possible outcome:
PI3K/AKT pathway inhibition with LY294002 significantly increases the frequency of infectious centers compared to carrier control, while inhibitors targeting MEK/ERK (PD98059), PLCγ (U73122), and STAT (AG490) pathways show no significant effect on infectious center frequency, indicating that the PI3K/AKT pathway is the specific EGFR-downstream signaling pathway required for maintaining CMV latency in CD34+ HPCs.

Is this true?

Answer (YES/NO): NO